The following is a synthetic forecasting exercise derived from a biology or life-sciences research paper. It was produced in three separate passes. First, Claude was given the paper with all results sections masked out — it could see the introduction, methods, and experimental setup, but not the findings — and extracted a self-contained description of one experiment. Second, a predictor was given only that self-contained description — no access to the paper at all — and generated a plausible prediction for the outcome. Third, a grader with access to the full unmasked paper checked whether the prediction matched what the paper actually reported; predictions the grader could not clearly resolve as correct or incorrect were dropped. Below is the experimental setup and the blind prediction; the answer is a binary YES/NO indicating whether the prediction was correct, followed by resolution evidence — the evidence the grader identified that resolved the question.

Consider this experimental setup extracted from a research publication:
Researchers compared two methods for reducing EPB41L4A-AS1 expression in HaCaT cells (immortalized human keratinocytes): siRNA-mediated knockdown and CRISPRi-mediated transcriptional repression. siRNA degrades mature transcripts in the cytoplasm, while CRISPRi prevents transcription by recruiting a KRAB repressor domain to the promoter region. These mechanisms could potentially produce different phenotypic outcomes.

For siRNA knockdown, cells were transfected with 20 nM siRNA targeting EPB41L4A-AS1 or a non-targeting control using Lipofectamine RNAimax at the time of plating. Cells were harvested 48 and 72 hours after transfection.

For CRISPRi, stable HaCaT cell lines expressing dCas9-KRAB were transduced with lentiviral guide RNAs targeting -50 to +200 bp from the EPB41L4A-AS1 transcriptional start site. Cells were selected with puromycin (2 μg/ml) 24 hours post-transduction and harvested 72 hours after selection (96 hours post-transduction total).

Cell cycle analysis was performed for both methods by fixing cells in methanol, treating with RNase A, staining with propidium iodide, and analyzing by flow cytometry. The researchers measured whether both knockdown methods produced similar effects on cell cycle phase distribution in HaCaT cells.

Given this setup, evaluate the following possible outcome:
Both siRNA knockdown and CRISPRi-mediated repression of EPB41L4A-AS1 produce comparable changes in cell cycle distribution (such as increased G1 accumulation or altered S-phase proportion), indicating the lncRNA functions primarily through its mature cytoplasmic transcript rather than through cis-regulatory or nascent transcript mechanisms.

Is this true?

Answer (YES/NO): NO